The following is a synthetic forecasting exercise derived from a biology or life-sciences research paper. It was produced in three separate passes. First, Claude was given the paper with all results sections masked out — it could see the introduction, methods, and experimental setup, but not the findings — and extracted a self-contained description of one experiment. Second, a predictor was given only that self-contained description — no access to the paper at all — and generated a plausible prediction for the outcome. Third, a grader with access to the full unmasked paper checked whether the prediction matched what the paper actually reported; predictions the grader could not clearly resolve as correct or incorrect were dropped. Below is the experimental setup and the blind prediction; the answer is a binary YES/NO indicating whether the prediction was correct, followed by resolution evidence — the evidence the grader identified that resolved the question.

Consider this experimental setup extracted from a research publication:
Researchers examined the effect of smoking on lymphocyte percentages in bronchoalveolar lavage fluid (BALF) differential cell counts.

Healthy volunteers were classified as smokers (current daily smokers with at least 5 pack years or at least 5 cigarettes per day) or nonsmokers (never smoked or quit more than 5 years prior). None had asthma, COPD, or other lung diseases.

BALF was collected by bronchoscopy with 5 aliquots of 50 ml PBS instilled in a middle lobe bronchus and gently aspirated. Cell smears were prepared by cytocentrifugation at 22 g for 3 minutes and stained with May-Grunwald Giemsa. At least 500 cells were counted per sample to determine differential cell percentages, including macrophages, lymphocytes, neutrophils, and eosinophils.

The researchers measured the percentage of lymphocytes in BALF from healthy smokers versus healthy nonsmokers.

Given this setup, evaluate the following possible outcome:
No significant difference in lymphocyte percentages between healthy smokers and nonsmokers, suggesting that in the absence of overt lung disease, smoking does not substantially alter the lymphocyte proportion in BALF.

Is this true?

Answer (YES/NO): NO